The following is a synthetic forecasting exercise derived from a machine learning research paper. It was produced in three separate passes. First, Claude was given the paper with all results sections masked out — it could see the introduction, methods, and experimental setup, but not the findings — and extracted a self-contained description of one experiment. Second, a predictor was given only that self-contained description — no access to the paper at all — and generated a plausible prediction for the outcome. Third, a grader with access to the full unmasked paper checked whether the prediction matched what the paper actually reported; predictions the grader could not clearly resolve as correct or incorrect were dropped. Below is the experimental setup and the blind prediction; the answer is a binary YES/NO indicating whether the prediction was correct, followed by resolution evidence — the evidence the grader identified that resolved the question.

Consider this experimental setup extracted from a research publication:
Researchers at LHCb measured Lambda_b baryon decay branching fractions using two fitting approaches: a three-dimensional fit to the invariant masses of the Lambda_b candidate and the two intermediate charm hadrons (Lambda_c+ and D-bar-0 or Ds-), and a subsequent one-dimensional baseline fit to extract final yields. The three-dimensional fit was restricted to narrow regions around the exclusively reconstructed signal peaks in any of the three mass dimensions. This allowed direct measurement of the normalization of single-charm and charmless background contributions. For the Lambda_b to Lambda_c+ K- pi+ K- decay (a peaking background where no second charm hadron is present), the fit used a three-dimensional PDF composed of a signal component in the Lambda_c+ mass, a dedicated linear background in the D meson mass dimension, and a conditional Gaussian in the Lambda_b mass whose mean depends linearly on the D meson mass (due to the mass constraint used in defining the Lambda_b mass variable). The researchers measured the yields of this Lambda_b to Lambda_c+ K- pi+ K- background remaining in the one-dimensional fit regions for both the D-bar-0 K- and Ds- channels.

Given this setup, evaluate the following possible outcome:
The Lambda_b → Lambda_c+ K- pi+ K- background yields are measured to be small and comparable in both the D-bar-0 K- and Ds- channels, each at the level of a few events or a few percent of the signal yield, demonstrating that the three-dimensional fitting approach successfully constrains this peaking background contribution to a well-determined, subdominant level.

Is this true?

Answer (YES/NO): NO